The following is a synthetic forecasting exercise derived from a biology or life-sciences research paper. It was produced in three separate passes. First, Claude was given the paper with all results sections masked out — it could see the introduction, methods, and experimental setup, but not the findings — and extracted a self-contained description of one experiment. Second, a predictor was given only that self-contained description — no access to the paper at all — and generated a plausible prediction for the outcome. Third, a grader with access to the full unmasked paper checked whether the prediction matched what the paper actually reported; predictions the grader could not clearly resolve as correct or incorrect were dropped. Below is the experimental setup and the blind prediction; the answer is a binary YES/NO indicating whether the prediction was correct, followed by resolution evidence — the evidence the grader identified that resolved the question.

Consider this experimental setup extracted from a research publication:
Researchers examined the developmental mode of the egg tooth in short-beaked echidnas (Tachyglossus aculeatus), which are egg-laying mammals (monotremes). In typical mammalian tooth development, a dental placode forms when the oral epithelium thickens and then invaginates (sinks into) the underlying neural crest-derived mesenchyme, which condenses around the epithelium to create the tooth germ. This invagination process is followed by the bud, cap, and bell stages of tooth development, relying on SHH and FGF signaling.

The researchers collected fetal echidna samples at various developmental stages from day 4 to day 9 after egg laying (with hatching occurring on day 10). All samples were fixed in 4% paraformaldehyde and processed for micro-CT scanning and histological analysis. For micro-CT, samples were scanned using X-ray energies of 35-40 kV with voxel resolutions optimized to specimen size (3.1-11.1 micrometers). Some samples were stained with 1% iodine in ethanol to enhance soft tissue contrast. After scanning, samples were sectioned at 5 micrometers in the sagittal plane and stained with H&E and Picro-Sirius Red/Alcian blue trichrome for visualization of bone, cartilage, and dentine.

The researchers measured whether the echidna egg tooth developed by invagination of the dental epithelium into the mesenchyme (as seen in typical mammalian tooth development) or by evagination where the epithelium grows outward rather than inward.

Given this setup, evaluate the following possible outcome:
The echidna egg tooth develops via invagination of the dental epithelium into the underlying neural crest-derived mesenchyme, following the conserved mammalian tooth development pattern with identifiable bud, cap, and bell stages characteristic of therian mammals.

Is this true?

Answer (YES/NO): NO